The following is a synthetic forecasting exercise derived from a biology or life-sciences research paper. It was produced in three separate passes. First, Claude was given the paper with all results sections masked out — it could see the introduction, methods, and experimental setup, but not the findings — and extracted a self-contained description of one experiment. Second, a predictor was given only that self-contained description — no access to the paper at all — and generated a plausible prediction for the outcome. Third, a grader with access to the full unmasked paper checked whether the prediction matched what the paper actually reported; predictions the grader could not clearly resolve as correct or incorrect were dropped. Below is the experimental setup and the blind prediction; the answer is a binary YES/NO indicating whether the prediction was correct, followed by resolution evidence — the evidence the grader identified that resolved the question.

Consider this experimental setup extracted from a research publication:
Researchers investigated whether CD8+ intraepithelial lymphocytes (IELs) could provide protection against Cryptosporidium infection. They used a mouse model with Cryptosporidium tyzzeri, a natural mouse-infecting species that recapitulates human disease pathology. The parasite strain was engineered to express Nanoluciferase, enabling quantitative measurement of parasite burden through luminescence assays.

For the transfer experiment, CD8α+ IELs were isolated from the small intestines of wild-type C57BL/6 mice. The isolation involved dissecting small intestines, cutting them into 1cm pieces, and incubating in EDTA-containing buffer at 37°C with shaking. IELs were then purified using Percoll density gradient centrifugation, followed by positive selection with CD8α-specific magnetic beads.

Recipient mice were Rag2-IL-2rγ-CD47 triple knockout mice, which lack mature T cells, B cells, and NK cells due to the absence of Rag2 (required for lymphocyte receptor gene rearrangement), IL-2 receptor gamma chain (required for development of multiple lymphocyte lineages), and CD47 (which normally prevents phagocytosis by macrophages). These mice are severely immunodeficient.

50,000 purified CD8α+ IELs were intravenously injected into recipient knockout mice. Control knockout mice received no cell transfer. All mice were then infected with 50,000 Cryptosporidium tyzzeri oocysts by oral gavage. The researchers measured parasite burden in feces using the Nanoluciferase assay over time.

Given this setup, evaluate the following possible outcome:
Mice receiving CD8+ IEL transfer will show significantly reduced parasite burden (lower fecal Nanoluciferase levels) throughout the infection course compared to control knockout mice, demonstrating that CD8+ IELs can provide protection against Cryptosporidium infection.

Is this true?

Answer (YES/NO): YES